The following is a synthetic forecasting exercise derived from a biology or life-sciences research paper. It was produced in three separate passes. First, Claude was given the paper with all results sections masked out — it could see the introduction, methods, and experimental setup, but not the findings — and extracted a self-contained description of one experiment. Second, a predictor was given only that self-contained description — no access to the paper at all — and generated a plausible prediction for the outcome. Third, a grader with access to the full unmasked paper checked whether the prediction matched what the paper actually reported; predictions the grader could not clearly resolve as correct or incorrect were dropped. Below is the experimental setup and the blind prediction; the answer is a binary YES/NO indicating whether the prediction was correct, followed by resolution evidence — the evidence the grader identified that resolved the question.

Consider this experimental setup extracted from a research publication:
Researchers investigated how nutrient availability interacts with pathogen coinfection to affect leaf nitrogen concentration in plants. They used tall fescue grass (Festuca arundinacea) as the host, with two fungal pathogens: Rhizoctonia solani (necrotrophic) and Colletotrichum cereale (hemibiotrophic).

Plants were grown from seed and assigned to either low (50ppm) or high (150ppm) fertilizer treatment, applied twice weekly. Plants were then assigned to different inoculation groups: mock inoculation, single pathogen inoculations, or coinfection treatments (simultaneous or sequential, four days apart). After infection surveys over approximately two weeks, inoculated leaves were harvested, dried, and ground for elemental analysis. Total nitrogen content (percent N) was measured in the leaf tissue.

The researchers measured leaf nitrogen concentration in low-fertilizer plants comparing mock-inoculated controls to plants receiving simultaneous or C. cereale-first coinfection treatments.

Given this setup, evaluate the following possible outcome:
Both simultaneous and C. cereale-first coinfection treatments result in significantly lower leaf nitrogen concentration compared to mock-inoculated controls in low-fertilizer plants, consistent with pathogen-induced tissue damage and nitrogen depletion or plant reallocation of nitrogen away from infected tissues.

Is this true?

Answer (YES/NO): NO